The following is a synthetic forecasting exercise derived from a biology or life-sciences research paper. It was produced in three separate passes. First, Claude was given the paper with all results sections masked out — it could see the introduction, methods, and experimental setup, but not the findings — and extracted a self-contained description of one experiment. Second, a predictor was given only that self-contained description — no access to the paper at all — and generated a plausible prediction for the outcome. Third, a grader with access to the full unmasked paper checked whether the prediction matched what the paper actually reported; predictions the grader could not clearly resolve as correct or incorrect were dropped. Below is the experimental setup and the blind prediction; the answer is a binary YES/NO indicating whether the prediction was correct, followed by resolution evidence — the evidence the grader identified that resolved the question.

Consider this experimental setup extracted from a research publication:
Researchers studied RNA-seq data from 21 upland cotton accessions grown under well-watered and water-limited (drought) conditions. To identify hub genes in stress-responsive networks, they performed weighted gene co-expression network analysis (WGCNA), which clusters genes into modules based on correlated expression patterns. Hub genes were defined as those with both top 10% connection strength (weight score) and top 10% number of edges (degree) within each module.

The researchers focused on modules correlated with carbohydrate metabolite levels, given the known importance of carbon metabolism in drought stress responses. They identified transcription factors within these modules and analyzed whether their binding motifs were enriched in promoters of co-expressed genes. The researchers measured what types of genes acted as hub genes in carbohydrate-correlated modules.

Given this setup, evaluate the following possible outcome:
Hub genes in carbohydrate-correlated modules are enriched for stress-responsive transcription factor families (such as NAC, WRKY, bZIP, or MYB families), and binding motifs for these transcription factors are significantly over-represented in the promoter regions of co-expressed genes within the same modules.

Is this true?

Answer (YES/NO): NO